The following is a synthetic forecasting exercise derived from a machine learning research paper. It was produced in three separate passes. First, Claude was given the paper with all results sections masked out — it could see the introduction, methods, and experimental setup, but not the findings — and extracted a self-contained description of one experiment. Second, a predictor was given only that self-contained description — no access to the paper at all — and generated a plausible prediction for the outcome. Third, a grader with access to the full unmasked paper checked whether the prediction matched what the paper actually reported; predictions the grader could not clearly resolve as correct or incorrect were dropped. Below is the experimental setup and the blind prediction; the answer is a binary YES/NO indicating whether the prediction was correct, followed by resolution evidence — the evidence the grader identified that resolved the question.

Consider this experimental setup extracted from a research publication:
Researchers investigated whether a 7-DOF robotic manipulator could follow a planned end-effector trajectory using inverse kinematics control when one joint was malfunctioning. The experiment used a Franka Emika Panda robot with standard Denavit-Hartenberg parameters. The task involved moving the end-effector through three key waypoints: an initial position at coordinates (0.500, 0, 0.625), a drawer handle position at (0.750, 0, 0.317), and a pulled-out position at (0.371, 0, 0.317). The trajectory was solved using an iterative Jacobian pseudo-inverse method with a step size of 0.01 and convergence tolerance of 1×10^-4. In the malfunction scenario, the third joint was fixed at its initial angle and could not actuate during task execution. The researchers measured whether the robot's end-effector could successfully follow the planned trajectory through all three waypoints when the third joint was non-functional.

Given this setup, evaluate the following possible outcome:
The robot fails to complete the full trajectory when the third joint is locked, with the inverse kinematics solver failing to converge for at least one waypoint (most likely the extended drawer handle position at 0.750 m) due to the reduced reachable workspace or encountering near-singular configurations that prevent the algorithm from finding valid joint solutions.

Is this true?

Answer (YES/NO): YES